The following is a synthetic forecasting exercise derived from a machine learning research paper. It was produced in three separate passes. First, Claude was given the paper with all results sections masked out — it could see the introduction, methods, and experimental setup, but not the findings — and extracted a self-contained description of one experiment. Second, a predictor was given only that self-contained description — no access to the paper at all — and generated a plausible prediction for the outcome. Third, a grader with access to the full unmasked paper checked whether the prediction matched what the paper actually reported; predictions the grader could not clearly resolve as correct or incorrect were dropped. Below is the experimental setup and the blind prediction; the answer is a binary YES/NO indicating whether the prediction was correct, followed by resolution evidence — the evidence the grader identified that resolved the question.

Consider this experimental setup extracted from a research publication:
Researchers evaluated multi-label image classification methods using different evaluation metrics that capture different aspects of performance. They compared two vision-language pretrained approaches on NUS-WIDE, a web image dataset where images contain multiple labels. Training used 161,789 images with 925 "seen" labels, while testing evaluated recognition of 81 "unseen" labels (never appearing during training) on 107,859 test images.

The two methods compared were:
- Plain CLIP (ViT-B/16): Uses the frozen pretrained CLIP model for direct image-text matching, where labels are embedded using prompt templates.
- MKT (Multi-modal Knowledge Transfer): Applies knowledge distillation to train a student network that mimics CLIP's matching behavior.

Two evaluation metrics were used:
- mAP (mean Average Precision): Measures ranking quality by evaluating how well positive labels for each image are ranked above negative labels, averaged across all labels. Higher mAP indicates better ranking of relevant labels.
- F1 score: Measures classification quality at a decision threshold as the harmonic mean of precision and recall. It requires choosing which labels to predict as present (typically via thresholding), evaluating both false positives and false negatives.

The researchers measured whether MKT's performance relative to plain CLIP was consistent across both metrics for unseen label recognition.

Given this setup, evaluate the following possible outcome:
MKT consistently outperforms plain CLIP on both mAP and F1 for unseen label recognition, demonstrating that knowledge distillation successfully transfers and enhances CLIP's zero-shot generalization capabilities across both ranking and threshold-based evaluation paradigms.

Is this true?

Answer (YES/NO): NO